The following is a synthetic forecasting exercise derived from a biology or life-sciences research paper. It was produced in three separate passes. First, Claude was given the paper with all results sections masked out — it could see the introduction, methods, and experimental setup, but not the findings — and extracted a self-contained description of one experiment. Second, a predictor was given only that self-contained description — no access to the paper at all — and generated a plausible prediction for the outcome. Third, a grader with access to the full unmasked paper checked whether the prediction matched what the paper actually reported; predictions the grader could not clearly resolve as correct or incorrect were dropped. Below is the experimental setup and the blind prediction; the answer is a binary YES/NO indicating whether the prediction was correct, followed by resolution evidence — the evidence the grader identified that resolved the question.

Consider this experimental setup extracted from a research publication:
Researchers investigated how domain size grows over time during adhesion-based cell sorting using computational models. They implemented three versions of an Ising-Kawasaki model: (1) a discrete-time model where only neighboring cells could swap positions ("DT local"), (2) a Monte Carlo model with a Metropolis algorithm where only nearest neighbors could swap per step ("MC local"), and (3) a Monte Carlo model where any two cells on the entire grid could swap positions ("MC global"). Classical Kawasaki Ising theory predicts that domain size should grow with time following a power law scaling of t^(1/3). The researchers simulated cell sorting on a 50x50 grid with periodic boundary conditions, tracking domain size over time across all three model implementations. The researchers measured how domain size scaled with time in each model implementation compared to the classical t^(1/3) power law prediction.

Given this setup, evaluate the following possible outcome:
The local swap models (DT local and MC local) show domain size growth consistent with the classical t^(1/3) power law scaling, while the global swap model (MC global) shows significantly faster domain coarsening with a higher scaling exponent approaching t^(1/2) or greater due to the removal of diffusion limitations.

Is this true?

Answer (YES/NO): NO